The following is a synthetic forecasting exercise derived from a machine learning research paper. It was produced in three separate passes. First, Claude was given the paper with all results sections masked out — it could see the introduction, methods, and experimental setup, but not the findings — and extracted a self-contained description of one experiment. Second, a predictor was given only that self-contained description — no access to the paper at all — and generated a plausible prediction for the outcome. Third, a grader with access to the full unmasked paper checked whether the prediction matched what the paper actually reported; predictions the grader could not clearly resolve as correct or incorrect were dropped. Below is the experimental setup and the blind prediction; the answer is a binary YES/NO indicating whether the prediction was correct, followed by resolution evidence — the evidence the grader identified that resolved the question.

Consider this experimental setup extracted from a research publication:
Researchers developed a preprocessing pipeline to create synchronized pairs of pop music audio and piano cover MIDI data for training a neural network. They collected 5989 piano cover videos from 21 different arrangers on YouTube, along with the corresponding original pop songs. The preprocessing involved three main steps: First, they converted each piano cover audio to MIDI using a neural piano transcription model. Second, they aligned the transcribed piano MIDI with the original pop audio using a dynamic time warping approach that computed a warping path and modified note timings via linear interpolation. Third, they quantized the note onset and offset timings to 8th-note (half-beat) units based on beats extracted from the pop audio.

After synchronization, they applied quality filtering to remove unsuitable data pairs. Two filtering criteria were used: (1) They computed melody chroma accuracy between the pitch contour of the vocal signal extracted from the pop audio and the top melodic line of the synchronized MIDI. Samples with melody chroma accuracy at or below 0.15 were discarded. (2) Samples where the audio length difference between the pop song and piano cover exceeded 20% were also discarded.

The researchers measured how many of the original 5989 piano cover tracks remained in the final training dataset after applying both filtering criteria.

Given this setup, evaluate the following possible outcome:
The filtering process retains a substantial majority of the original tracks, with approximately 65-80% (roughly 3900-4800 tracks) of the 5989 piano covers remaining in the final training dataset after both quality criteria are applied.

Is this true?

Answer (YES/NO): NO